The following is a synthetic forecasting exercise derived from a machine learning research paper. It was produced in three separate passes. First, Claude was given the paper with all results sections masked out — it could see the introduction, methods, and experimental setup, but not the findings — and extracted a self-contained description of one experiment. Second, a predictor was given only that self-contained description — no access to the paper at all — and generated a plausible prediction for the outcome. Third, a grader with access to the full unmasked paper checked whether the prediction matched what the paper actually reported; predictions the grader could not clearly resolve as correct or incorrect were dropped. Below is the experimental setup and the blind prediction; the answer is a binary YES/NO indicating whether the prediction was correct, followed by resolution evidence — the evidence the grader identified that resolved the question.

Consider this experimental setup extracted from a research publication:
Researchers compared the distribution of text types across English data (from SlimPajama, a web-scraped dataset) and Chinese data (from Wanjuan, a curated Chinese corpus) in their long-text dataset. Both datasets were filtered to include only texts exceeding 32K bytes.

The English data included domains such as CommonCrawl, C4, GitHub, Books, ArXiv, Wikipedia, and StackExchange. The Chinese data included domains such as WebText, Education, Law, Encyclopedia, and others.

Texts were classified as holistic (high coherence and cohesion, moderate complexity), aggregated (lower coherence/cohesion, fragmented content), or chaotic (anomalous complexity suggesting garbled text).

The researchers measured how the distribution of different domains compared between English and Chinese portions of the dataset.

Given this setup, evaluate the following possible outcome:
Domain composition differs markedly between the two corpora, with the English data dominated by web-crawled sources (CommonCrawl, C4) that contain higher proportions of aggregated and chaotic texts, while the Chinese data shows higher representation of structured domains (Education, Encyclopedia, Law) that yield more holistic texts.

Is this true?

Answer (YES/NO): NO